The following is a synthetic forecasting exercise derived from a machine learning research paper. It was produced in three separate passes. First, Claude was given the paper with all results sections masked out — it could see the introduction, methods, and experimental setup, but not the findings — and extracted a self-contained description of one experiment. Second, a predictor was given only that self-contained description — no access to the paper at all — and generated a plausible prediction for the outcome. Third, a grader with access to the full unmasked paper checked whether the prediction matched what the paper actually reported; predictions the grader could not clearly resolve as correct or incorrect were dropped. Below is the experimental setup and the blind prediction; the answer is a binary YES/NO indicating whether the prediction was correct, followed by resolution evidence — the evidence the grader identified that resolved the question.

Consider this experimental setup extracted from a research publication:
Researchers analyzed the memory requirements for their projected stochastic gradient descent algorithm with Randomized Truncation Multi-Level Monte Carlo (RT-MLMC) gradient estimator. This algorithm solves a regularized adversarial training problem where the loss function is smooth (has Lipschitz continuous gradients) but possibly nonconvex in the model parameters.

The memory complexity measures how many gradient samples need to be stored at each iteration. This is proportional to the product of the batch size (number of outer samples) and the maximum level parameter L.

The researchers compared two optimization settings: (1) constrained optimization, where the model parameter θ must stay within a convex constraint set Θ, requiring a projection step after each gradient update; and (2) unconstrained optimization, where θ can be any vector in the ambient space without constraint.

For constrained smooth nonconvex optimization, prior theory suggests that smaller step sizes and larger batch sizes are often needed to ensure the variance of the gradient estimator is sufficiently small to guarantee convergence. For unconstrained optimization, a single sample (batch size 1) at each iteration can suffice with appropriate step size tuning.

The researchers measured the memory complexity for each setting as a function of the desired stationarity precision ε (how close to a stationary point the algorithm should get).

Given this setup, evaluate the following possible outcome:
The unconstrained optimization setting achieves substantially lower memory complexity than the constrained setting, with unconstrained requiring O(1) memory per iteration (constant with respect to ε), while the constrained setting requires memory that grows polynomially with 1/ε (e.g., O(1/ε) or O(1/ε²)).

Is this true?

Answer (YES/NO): YES